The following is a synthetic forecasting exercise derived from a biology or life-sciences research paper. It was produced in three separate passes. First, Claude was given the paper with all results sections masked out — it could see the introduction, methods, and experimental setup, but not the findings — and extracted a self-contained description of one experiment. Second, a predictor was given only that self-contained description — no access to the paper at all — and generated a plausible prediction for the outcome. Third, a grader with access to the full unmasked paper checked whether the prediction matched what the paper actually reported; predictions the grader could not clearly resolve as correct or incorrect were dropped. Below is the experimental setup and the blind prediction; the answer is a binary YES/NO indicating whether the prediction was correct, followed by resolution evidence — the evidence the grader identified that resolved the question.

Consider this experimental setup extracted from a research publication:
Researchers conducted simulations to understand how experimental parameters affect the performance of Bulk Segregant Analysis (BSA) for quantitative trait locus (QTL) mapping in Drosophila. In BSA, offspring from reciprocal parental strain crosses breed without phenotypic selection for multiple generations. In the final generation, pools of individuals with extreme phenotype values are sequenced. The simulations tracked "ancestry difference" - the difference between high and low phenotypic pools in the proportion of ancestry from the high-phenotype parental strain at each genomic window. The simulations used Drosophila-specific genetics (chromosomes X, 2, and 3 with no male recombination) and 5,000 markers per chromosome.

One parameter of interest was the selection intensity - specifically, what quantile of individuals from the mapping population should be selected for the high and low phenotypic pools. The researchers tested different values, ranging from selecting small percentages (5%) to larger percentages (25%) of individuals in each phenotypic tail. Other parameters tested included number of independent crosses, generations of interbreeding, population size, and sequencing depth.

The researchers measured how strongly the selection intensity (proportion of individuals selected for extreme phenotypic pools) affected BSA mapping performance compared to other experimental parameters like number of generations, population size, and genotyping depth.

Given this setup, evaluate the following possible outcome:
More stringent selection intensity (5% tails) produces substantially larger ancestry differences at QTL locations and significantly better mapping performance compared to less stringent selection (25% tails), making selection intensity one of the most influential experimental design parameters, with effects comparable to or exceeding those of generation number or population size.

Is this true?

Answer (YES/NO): NO